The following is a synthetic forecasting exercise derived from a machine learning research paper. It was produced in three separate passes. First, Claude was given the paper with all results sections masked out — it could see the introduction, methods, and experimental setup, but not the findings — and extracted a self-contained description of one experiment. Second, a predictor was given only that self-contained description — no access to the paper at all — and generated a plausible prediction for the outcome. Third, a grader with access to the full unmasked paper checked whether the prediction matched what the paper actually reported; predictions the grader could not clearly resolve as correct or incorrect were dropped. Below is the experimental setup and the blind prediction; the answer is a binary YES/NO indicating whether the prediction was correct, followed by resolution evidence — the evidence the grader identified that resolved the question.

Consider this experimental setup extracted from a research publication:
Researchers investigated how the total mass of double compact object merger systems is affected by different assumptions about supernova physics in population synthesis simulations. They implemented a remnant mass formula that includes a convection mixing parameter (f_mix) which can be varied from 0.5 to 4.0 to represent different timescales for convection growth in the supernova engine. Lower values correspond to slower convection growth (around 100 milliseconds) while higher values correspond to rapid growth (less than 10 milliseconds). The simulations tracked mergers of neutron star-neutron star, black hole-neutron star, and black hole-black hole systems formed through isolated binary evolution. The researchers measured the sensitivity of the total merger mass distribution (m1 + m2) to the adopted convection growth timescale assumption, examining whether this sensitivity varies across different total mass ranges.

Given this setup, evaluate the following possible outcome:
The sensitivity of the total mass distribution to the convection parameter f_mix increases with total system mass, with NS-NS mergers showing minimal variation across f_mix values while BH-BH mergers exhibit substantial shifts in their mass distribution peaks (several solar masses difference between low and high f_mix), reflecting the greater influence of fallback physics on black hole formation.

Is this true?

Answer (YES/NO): NO